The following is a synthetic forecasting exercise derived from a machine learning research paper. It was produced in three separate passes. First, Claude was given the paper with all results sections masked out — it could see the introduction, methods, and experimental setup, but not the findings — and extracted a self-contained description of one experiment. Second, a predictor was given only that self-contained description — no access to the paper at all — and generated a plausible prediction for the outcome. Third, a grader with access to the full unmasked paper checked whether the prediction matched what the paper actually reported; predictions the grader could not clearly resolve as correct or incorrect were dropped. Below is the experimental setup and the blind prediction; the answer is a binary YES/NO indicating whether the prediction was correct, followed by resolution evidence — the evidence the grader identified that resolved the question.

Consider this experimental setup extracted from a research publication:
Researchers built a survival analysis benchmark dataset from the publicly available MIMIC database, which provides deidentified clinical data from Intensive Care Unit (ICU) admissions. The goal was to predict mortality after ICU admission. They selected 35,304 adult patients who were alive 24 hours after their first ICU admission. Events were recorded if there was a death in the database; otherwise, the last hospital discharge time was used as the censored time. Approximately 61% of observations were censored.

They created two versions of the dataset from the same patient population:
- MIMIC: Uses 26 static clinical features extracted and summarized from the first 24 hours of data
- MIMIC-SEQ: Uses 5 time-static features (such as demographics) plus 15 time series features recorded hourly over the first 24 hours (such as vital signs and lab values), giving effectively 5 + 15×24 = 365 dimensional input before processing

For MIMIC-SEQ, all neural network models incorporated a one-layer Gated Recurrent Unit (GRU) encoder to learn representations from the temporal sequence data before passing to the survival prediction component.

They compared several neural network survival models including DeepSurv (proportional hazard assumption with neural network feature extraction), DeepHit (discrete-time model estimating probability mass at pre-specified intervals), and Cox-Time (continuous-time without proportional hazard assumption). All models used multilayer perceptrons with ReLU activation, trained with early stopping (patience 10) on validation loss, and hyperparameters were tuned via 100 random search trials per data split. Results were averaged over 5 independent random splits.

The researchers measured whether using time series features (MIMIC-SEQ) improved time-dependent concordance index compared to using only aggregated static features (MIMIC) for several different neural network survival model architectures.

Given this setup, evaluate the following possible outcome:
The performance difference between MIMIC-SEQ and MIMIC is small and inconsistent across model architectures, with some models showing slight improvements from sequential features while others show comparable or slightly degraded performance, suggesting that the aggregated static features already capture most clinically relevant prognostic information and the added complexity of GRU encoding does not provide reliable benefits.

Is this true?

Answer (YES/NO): YES